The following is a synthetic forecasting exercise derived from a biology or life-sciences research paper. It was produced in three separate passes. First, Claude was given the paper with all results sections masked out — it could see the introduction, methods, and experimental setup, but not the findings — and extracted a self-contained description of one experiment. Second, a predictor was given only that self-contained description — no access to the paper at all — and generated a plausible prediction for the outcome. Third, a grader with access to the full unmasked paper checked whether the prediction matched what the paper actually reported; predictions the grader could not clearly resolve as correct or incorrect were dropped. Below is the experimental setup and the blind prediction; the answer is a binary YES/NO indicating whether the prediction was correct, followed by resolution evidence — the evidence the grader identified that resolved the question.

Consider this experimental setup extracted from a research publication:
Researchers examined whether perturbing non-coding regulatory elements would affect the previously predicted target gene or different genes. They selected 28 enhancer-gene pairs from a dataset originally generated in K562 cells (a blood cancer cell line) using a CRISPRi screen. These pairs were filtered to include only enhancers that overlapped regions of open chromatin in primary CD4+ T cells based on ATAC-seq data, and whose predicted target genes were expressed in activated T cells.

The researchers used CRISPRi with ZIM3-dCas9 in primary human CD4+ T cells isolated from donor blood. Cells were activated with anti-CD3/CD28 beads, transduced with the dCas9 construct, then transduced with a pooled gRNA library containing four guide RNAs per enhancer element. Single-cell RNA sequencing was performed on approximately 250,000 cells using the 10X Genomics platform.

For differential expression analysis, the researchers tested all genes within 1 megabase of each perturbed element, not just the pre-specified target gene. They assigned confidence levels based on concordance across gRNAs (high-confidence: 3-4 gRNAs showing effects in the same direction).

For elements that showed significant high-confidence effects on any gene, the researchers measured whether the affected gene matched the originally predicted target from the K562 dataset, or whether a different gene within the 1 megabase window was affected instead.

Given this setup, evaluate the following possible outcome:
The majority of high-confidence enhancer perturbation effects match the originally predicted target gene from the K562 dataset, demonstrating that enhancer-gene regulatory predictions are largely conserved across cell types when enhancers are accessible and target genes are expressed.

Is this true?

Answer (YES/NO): YES